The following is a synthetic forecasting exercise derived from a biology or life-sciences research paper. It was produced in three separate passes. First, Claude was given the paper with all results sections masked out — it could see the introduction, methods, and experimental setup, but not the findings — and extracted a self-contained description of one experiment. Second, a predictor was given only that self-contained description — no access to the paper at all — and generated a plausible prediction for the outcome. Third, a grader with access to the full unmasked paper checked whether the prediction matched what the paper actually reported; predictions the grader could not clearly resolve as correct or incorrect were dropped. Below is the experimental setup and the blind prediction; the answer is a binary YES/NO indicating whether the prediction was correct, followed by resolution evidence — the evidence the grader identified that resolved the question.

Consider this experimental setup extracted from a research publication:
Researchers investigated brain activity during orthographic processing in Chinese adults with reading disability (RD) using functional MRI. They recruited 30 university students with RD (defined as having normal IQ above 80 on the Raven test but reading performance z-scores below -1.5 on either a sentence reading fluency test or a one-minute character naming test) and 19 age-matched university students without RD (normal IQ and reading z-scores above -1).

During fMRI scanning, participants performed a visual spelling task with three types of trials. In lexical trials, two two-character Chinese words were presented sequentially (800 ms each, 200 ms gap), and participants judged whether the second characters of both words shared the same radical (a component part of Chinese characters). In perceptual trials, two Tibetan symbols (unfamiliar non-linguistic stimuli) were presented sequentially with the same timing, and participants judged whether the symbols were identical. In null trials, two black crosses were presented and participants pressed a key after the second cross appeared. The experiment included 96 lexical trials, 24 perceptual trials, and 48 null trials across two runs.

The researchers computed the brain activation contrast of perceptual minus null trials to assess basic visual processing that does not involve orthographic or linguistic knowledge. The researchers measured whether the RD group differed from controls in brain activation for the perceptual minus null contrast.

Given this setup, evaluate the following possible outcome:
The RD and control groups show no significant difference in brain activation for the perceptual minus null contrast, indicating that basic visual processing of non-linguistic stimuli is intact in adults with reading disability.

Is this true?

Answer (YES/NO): YES